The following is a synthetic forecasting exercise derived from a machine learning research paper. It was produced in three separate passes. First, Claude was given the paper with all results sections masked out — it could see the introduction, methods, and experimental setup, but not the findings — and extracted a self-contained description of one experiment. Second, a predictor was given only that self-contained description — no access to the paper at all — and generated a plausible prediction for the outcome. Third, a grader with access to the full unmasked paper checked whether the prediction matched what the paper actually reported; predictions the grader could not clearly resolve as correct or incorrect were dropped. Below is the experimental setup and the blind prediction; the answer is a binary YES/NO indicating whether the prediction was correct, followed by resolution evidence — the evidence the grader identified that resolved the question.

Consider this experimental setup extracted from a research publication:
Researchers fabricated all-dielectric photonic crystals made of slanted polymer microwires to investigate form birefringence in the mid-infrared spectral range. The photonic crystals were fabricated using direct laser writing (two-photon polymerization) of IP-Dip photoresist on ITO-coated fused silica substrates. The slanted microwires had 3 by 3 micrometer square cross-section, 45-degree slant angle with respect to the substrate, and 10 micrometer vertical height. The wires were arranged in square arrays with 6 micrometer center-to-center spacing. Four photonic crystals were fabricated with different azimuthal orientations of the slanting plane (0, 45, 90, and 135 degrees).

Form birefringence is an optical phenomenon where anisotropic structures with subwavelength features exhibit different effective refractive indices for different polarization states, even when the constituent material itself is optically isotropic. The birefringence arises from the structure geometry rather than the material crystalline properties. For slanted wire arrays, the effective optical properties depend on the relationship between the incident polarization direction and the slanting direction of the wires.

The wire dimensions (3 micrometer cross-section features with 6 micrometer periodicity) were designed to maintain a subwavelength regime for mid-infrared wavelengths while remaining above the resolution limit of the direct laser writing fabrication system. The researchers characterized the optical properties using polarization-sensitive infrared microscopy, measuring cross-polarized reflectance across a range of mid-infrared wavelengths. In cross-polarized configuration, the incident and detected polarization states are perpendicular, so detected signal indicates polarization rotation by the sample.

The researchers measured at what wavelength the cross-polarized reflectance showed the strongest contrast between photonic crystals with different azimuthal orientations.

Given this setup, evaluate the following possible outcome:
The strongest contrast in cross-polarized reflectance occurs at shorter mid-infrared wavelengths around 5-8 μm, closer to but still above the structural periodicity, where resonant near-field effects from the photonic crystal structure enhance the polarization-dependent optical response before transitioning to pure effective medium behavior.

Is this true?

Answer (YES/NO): YES